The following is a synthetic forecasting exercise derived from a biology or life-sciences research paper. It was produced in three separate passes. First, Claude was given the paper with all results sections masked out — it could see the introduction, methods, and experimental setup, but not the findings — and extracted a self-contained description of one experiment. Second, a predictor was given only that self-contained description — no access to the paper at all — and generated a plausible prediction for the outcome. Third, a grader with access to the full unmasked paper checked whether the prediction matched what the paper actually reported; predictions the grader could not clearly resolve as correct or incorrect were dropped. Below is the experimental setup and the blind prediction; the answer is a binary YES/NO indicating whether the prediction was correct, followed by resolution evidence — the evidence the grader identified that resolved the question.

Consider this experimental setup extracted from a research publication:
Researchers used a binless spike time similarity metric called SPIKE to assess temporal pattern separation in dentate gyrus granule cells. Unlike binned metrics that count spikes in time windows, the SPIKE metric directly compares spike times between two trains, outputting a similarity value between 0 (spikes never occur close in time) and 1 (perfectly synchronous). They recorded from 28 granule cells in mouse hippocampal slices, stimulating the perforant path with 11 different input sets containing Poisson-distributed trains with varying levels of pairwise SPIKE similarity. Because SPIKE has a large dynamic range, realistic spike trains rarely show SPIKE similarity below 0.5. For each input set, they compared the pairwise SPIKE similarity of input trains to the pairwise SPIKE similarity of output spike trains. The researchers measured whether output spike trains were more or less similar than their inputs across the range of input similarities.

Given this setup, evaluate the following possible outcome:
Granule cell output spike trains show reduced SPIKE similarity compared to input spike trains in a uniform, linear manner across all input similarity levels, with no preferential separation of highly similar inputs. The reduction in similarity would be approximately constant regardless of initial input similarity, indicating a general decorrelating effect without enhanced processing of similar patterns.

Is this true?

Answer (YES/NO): NO